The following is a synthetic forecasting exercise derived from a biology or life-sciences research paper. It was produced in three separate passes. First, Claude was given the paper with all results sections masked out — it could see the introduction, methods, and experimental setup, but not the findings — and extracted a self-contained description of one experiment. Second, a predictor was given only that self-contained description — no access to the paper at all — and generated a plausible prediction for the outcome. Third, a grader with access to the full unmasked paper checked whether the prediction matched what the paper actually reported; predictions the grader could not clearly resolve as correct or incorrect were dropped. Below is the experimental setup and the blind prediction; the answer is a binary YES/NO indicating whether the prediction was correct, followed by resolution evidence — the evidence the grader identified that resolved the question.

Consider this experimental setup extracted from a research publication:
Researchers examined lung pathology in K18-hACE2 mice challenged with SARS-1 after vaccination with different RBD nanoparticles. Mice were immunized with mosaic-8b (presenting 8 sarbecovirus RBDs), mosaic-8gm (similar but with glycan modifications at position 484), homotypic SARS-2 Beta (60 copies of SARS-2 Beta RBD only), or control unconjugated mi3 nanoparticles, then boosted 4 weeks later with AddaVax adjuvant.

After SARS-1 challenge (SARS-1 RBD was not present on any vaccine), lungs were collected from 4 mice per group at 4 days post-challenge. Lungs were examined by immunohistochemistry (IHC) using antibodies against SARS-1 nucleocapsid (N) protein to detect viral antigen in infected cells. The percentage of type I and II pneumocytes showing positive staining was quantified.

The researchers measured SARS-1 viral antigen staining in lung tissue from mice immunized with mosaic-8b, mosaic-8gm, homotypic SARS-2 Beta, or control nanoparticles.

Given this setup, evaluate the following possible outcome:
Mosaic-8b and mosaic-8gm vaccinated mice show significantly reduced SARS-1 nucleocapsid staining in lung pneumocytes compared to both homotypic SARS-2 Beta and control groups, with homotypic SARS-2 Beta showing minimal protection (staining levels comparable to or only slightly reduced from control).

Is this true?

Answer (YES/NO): NO